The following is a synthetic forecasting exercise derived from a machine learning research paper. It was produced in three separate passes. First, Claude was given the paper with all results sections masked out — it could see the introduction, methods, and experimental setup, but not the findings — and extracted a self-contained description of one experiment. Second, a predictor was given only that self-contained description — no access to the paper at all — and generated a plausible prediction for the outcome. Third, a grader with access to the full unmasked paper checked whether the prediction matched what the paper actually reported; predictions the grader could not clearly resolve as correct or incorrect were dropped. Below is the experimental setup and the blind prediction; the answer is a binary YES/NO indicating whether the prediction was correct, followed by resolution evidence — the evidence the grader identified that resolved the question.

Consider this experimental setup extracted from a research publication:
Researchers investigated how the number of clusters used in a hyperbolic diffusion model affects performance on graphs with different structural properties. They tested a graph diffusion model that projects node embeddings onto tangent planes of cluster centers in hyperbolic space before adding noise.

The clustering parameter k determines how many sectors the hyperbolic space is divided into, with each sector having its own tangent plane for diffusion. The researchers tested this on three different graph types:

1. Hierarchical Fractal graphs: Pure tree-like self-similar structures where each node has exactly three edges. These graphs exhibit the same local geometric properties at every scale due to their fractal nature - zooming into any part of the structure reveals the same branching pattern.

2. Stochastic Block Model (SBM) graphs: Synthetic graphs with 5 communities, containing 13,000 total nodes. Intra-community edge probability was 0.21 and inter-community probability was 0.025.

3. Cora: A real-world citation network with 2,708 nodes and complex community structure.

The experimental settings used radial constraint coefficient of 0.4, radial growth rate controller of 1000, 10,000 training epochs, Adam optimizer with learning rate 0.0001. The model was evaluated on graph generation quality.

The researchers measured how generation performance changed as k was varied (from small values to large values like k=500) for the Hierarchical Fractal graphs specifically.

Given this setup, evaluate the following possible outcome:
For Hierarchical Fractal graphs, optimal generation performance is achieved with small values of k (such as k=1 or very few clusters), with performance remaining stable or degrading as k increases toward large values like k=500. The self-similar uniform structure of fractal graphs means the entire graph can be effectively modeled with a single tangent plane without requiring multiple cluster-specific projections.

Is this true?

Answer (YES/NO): NO